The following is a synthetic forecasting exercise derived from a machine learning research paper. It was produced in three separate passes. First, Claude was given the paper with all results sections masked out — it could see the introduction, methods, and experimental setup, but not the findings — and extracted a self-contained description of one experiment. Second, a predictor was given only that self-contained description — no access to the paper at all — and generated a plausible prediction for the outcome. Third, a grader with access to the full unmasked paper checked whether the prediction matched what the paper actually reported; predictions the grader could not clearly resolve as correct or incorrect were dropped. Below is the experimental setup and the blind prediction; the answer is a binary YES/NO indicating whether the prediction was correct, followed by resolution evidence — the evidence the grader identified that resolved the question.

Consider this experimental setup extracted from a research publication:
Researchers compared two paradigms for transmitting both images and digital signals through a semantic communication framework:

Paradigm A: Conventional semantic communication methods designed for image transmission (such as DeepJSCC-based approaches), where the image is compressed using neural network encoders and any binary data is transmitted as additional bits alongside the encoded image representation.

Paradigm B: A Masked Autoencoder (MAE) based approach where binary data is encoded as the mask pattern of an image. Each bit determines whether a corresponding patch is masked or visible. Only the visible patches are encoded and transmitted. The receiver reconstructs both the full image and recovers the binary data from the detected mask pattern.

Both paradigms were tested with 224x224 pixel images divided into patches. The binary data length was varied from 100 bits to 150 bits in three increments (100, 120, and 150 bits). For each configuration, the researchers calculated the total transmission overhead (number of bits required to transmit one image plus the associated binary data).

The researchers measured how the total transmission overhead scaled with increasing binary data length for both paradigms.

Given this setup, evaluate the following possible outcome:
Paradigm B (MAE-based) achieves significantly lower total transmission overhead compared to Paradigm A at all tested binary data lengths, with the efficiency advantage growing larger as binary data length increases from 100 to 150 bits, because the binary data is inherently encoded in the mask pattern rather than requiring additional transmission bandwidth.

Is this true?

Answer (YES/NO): NO